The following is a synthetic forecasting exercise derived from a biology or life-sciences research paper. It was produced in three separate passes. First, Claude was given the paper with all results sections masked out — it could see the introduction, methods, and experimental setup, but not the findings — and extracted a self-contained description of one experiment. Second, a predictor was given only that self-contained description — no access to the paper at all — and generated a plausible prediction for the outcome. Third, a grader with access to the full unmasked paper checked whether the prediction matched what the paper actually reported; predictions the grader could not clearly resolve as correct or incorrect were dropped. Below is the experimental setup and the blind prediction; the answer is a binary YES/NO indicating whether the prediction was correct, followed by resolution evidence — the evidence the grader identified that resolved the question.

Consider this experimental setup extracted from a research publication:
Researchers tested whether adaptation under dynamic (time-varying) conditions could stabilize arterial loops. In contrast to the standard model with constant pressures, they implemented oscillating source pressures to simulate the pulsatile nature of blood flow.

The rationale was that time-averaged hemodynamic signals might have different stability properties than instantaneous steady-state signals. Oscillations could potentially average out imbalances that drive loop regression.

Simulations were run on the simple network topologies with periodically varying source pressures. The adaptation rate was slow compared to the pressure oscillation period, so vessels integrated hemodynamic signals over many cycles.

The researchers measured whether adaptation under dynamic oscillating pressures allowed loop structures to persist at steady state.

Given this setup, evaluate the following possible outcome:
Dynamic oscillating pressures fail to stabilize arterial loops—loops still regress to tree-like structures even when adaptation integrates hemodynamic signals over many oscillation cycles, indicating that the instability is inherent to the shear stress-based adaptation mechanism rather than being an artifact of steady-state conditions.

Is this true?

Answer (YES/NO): YES